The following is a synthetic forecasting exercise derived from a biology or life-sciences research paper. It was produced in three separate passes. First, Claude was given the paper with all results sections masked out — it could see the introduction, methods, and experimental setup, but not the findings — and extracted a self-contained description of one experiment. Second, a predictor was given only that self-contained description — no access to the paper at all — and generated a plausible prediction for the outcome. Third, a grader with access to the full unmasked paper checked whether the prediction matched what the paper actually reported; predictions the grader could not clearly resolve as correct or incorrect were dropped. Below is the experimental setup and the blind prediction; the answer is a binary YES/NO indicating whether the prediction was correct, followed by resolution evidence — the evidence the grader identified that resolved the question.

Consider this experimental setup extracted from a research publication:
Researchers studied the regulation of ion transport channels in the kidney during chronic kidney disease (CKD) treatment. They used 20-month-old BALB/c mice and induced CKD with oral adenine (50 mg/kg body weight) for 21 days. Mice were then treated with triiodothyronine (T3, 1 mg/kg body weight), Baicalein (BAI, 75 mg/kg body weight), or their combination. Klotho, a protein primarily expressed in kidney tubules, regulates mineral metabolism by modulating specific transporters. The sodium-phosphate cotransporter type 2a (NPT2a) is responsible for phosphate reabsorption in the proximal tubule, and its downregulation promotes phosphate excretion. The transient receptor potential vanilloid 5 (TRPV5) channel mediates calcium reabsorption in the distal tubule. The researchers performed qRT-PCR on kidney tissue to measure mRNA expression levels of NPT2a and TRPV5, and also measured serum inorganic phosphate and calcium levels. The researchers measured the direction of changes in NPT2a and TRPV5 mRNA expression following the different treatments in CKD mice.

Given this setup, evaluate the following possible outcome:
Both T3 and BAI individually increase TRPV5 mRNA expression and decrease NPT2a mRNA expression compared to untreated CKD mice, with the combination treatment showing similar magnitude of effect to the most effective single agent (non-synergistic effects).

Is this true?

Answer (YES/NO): NO